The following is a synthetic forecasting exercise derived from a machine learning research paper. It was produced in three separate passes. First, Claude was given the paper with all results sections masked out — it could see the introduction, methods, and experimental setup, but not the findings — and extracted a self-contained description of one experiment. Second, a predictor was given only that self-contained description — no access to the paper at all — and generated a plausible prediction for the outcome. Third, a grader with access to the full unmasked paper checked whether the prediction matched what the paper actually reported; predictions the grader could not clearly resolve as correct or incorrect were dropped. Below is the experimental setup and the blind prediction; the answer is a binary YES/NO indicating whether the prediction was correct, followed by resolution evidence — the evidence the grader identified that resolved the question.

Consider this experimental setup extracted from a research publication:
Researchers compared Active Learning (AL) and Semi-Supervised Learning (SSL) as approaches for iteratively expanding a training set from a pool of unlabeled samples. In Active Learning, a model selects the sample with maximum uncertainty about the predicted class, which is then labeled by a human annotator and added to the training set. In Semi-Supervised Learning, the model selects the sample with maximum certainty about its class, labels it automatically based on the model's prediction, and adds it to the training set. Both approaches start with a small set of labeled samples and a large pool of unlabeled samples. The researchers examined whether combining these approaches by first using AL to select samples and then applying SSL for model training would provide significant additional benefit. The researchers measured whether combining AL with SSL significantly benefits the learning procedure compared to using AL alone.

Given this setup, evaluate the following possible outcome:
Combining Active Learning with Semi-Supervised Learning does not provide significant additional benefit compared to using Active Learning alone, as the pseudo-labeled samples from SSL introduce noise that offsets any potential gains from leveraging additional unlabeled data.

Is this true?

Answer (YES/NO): YES